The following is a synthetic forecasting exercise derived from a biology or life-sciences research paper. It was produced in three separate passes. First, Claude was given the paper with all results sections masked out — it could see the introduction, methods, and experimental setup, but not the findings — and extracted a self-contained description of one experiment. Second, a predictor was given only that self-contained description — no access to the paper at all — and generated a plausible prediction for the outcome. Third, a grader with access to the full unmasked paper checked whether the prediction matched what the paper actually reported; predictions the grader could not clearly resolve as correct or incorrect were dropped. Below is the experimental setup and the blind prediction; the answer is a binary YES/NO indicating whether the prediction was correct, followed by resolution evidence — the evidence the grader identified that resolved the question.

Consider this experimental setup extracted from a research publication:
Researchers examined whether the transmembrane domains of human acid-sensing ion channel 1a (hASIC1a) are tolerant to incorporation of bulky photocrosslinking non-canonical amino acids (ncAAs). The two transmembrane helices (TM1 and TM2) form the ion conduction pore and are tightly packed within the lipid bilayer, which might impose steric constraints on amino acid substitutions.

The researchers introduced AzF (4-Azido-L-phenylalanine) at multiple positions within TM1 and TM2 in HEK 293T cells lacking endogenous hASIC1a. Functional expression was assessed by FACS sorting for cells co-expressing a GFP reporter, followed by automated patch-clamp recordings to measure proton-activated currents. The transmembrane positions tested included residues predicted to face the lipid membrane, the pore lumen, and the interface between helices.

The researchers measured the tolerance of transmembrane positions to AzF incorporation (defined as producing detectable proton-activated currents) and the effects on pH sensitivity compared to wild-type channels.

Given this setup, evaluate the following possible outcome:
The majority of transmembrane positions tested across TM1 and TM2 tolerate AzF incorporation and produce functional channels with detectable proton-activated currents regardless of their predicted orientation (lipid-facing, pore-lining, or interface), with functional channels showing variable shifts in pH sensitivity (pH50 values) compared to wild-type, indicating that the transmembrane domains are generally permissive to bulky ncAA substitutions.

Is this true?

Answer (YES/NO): NO